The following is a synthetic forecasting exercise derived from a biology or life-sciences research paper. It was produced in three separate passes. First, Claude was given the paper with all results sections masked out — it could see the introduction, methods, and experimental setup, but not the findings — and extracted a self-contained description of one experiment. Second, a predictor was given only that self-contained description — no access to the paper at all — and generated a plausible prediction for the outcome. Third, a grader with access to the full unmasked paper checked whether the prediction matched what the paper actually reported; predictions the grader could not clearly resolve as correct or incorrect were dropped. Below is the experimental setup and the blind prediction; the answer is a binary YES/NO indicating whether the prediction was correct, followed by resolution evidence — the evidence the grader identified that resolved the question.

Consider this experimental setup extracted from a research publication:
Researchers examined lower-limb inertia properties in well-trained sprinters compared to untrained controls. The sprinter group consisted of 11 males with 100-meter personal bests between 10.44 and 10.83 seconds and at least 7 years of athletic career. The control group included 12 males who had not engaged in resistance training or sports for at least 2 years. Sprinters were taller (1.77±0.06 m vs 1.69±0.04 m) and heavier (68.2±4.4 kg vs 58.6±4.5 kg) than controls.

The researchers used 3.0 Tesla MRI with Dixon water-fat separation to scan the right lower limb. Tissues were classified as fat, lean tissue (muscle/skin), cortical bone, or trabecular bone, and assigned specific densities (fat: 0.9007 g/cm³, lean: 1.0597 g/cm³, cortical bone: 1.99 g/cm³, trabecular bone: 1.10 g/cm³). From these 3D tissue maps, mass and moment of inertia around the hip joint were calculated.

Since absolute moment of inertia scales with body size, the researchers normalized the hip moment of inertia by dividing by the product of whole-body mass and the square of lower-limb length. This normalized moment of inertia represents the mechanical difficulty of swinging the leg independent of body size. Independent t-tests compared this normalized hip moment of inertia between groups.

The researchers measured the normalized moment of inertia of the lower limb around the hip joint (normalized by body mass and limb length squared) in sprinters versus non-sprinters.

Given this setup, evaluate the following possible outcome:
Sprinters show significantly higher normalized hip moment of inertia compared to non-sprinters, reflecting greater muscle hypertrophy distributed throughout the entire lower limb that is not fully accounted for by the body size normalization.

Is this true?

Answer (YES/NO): NO